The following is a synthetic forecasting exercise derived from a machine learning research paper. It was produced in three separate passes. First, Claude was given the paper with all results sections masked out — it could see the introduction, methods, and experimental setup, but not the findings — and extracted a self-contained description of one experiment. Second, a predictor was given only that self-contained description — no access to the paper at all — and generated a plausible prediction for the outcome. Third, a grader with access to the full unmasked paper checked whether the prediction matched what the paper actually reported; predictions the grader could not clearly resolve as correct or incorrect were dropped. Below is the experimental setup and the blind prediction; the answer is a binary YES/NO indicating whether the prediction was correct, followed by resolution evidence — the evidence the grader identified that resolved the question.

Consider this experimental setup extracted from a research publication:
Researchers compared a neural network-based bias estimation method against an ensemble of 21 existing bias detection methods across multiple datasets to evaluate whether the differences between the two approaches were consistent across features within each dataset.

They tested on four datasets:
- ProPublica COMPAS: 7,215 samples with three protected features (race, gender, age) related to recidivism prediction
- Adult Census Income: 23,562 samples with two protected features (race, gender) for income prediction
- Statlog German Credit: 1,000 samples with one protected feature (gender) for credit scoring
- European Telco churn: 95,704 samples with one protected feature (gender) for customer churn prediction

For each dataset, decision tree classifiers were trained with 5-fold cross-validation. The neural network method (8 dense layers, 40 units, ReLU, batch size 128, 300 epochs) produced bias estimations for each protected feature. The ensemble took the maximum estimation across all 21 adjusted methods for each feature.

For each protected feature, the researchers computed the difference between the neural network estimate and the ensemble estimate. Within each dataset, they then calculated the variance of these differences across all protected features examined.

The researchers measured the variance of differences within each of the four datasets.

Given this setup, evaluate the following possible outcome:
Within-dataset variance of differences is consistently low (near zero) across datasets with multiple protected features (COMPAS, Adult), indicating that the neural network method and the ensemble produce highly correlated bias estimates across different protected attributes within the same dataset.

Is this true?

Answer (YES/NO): YES